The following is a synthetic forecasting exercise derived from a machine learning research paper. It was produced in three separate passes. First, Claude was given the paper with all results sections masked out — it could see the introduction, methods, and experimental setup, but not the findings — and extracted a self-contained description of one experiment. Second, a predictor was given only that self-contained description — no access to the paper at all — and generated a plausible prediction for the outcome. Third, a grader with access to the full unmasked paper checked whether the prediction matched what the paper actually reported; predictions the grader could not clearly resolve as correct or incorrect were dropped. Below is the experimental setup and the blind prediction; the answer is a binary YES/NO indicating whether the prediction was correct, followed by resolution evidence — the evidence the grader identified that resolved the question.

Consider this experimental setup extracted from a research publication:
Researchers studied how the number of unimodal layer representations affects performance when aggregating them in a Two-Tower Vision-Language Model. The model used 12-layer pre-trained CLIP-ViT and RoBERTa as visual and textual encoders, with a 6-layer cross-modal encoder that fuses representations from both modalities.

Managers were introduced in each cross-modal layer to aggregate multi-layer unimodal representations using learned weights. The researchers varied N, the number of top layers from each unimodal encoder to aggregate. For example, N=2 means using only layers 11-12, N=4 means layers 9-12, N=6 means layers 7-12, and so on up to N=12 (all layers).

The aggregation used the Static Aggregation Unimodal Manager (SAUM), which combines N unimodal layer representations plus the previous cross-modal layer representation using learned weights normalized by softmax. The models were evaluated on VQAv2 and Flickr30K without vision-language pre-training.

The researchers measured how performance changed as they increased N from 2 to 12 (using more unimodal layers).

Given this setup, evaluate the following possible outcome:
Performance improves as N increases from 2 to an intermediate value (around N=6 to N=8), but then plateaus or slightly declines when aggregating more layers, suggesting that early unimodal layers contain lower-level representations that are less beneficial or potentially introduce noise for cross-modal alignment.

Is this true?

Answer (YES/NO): YES